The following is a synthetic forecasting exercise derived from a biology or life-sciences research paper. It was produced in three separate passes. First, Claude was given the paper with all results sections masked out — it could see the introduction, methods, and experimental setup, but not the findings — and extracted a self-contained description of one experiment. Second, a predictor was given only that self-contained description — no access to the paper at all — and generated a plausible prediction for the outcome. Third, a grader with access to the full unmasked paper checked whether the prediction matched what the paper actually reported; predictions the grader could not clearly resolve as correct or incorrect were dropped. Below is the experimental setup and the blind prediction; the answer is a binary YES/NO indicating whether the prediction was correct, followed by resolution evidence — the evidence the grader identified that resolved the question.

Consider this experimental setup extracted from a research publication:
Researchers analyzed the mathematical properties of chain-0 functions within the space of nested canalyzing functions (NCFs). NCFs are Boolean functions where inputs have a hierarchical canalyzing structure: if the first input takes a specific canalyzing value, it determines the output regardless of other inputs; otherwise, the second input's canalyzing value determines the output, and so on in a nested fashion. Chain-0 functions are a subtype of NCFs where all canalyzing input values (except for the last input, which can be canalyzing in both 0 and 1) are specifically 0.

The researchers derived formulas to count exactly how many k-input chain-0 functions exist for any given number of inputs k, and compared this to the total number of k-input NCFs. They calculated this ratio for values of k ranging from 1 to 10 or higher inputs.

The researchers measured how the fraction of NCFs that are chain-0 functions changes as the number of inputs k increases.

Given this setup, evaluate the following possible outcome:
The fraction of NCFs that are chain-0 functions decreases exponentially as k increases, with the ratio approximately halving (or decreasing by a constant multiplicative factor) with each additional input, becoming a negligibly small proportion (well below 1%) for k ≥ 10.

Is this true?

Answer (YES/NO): YES